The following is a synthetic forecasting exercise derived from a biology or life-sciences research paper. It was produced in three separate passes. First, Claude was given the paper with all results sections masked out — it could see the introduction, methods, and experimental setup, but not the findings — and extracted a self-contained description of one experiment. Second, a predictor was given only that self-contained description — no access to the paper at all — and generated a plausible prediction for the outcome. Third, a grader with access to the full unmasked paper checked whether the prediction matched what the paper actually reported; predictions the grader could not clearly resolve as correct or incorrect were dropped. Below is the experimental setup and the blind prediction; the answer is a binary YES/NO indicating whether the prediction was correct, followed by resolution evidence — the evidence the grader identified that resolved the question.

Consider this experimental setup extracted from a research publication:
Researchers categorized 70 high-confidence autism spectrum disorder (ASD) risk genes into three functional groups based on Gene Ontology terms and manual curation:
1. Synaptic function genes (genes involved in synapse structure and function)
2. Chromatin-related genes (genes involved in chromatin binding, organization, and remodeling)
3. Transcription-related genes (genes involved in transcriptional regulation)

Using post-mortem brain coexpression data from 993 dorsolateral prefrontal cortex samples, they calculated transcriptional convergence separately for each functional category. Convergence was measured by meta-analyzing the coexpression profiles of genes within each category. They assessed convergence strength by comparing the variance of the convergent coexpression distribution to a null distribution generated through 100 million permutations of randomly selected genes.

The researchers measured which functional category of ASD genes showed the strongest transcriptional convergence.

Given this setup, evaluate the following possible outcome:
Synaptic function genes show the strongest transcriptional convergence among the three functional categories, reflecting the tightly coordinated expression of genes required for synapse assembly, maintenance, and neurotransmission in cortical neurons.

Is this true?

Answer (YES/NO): YES